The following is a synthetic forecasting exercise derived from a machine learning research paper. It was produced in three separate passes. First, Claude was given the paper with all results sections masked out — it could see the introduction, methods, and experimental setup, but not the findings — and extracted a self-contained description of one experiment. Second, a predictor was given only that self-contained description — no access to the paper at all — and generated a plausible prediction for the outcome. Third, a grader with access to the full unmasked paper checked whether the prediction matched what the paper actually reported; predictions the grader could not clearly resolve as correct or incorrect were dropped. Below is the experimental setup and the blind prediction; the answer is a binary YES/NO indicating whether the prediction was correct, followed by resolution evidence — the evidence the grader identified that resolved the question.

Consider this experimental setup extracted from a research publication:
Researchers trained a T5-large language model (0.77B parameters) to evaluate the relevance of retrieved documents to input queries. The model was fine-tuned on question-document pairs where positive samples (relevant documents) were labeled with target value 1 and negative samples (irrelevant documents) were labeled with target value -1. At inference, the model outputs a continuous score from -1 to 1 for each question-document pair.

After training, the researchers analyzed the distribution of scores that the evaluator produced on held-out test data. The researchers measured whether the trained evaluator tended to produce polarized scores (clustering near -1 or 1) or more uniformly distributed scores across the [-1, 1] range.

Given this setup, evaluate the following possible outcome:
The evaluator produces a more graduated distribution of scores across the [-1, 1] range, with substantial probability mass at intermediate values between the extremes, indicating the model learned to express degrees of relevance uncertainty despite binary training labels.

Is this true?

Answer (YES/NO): NO